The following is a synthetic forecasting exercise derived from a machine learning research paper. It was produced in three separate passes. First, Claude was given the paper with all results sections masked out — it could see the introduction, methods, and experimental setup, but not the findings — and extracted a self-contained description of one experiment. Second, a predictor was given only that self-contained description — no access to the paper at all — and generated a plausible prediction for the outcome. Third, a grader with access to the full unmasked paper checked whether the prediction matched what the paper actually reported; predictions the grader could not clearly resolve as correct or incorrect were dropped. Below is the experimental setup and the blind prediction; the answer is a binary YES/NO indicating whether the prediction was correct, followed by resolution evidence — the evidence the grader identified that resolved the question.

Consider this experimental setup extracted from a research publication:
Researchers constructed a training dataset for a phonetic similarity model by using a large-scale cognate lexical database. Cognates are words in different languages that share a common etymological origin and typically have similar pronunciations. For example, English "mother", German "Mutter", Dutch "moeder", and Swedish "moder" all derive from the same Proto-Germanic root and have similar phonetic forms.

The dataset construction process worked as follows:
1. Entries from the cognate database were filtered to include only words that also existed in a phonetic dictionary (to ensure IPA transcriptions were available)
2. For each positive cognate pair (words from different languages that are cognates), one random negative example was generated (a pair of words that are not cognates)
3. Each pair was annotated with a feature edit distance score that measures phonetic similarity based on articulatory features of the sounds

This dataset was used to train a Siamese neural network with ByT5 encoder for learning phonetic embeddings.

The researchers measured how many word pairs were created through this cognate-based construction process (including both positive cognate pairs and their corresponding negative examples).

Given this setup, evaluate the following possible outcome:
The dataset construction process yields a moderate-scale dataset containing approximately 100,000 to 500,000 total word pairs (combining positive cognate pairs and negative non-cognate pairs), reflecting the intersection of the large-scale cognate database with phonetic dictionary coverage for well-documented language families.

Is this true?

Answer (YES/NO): NO